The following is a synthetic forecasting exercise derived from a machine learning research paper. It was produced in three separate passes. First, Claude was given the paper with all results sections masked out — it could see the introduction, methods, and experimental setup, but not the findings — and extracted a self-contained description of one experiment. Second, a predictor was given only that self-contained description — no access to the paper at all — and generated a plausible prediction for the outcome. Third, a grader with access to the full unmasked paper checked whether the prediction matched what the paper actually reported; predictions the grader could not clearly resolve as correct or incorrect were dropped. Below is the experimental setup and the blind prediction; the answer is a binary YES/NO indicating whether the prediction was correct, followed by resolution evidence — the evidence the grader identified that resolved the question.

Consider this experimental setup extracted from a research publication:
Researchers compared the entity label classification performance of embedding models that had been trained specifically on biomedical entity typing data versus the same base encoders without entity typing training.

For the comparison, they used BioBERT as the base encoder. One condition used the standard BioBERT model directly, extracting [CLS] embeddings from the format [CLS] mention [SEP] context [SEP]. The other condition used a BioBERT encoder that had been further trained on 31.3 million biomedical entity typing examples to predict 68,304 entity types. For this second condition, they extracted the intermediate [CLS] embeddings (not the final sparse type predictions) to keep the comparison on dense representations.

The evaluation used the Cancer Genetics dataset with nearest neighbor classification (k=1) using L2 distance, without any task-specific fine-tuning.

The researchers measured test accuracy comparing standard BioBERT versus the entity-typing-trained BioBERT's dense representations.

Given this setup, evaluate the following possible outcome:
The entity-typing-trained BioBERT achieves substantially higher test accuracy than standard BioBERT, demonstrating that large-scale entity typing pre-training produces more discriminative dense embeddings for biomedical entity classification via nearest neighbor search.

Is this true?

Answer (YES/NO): YES